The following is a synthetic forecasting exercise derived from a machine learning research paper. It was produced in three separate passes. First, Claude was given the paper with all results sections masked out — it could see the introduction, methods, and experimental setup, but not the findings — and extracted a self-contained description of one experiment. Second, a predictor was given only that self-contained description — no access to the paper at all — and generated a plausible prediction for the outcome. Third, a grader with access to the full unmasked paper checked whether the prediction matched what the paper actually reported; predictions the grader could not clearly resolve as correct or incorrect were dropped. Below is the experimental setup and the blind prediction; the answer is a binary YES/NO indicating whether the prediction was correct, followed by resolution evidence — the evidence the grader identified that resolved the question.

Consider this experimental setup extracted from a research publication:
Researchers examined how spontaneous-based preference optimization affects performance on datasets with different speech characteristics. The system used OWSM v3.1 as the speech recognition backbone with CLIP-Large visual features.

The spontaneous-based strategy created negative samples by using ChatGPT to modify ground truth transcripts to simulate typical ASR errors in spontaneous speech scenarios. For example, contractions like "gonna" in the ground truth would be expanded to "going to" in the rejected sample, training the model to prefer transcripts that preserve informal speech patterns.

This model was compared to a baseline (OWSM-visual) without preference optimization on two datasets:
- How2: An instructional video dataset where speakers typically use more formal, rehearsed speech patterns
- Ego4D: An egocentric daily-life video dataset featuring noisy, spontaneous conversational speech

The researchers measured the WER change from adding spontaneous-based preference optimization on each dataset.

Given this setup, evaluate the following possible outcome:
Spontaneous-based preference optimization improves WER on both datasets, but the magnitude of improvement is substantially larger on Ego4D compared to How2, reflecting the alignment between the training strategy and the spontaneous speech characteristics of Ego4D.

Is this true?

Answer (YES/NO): NO